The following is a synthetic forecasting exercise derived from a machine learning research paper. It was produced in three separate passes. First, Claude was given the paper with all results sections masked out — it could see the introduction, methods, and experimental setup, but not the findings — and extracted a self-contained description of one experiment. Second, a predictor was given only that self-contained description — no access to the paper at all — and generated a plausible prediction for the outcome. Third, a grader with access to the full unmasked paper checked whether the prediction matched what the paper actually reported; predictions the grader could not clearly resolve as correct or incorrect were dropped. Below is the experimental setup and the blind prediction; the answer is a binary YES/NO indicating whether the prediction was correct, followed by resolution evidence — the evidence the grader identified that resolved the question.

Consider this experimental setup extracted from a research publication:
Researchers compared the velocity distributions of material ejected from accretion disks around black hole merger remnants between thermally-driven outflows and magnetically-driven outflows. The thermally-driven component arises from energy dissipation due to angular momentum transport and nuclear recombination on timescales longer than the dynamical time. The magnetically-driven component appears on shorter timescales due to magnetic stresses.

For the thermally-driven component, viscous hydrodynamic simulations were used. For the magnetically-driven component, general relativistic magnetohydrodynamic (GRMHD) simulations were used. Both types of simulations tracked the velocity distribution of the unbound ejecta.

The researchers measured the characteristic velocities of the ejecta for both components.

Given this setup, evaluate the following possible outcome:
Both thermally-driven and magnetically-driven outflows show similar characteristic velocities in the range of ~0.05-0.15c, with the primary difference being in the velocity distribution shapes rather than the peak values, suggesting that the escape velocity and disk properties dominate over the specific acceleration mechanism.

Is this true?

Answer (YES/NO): NO